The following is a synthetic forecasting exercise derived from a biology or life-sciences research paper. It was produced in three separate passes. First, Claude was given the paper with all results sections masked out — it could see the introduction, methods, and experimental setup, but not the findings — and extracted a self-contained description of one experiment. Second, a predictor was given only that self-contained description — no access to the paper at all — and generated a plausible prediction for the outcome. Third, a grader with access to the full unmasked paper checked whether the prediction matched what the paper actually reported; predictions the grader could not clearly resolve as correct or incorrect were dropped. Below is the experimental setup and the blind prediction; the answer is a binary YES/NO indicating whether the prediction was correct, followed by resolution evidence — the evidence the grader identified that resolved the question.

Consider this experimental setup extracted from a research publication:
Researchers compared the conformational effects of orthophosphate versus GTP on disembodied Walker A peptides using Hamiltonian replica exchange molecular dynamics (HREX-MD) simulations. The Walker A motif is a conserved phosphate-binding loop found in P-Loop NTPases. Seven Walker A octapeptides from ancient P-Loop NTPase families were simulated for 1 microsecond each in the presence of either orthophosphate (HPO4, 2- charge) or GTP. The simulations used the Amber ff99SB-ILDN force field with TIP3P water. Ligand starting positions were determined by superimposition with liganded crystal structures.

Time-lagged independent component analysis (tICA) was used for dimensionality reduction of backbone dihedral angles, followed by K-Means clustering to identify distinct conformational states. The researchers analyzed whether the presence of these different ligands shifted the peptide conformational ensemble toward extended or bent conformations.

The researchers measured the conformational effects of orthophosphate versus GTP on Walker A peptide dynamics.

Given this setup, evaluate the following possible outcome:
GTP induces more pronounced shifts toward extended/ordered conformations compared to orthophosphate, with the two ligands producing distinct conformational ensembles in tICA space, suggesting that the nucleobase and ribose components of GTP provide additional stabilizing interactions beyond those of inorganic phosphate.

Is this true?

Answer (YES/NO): NO